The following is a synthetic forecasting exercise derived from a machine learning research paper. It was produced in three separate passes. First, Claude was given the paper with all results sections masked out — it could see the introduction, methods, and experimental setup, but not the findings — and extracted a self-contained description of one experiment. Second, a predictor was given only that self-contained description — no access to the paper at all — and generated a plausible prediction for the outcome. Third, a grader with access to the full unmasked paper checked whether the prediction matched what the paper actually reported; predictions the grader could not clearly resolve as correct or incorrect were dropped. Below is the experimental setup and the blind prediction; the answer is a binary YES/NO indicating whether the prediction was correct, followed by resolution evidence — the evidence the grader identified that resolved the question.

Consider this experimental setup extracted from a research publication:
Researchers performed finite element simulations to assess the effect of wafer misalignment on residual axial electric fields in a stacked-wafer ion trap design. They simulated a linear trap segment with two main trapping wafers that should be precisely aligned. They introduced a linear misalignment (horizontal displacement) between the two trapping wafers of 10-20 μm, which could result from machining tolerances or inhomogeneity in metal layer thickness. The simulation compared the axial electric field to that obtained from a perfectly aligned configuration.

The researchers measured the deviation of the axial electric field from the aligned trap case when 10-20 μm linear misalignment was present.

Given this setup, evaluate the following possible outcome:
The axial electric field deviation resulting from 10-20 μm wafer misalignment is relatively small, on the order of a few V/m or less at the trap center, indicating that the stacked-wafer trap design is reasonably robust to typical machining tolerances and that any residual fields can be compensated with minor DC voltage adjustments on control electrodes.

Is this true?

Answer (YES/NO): NO